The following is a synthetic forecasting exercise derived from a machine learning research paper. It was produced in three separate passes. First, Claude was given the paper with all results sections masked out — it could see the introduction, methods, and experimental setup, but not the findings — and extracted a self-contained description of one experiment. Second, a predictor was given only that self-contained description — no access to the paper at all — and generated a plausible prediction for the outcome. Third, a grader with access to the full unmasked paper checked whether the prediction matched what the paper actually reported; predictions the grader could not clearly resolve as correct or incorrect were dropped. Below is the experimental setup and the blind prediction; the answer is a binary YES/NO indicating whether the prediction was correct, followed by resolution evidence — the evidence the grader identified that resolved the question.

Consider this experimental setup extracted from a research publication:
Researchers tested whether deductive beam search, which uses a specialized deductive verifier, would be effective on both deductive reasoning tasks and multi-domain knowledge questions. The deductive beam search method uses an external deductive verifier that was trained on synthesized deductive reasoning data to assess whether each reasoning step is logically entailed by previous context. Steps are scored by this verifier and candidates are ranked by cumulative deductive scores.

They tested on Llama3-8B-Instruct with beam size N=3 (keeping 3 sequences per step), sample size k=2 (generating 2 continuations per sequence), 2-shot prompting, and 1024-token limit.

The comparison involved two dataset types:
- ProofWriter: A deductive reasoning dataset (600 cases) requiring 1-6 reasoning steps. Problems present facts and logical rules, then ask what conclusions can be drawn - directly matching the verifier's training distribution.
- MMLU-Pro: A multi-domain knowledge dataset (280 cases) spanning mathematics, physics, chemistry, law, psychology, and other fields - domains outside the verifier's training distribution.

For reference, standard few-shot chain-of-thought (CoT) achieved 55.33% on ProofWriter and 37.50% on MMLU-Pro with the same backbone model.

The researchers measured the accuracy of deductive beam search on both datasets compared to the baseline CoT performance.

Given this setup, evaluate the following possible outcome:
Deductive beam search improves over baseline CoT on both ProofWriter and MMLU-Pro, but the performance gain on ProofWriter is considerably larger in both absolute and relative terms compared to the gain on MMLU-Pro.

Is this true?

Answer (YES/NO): NO